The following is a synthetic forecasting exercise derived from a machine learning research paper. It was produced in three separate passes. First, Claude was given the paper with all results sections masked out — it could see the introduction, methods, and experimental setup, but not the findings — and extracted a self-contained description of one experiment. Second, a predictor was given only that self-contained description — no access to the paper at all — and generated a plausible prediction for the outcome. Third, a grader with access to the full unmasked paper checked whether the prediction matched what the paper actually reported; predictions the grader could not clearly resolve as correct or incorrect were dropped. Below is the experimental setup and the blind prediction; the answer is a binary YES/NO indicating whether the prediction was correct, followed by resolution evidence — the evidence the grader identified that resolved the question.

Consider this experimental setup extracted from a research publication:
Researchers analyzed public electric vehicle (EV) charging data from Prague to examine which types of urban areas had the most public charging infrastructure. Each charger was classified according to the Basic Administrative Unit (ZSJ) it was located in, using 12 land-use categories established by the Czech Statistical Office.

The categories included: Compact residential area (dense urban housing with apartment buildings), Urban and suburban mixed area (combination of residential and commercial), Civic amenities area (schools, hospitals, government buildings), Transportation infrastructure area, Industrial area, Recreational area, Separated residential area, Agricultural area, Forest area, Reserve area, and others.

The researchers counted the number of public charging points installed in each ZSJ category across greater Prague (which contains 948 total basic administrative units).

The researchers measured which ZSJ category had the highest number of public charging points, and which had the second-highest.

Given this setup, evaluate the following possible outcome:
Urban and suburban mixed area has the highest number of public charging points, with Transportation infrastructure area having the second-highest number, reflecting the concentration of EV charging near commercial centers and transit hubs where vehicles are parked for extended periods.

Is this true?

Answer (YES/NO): NO